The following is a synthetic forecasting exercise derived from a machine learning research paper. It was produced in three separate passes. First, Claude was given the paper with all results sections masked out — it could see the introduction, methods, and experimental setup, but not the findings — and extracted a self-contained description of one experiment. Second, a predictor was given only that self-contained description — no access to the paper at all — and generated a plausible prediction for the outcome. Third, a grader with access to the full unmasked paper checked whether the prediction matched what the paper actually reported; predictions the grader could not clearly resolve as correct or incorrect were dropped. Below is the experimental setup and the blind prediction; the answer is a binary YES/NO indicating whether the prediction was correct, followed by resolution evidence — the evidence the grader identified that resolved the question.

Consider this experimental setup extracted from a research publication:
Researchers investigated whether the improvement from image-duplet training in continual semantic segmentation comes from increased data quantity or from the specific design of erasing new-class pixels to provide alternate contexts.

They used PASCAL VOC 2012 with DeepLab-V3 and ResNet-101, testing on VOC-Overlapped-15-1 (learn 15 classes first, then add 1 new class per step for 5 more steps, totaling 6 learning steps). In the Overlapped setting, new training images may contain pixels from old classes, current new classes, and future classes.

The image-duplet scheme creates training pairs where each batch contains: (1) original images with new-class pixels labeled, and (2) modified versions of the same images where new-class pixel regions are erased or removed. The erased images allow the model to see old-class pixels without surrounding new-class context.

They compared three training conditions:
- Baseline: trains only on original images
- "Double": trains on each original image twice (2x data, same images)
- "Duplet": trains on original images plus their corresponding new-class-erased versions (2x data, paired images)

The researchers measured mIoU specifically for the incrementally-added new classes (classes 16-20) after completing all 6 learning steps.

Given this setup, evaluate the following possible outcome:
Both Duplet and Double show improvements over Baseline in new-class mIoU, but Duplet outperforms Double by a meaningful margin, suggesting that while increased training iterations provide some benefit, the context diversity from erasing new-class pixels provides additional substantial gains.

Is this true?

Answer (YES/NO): NO